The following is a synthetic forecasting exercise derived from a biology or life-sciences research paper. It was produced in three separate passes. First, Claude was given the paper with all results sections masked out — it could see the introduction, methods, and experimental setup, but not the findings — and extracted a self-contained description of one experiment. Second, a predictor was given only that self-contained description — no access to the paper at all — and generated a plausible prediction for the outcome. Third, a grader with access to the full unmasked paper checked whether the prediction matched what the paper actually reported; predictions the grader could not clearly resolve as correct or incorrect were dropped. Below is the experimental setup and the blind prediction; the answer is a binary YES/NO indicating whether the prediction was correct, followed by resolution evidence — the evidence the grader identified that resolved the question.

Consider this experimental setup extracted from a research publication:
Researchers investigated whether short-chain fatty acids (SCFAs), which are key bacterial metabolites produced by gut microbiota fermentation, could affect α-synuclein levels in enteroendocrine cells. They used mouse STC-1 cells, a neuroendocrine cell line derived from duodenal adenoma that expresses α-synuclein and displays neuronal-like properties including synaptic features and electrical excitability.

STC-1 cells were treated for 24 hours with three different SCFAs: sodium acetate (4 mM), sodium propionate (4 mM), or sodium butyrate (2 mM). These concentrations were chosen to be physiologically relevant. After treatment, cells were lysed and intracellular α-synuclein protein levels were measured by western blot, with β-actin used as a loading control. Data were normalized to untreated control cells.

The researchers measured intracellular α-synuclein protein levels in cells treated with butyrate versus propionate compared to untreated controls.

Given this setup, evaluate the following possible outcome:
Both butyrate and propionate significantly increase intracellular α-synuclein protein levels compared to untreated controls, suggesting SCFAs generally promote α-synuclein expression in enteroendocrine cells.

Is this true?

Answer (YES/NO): NO